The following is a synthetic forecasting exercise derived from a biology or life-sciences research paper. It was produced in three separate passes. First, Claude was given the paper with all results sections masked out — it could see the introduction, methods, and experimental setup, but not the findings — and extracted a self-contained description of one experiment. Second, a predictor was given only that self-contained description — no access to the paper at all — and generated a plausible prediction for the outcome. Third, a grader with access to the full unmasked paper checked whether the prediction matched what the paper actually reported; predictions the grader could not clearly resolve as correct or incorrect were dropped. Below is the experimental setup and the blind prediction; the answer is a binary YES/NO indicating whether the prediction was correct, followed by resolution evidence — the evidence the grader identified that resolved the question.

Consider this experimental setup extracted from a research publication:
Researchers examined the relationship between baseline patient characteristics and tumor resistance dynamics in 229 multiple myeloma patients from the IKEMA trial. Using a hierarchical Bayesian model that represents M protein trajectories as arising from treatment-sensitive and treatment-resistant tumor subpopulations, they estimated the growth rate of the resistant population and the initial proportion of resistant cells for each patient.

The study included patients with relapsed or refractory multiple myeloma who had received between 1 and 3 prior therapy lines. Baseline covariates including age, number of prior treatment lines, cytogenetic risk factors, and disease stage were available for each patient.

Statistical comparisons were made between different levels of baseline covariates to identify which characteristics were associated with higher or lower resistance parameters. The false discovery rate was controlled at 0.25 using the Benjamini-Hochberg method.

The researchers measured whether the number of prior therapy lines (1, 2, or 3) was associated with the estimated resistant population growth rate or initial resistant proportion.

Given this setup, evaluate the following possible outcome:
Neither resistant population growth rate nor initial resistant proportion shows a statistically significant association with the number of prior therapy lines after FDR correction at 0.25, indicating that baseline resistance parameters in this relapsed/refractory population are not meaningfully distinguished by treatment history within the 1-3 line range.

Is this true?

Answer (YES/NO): YES